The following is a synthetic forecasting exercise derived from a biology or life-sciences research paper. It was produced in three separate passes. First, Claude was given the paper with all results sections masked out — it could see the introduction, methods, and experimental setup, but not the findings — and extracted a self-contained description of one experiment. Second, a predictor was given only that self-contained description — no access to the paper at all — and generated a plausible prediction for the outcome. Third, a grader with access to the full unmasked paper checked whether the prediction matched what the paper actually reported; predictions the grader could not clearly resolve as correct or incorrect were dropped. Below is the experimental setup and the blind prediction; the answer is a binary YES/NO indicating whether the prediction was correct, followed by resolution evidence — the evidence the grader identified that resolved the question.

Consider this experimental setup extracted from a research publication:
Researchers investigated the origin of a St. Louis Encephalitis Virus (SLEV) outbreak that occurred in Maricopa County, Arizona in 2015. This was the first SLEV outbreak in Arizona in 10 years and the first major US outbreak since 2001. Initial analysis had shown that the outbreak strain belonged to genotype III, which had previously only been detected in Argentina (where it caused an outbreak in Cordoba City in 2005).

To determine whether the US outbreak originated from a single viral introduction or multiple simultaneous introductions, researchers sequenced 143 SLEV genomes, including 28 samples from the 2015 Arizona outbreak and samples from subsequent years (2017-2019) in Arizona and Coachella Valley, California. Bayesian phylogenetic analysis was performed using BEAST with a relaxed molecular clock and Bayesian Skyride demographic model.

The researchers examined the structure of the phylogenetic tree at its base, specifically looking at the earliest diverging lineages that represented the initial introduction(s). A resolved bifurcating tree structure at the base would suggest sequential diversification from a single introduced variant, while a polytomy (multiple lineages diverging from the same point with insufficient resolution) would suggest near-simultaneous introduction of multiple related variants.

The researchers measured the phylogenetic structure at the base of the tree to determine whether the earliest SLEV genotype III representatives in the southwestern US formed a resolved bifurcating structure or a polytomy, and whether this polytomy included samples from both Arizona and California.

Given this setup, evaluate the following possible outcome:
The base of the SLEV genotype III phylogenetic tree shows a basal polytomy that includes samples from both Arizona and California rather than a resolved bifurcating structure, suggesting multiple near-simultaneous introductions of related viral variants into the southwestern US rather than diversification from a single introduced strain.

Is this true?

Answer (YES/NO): YES